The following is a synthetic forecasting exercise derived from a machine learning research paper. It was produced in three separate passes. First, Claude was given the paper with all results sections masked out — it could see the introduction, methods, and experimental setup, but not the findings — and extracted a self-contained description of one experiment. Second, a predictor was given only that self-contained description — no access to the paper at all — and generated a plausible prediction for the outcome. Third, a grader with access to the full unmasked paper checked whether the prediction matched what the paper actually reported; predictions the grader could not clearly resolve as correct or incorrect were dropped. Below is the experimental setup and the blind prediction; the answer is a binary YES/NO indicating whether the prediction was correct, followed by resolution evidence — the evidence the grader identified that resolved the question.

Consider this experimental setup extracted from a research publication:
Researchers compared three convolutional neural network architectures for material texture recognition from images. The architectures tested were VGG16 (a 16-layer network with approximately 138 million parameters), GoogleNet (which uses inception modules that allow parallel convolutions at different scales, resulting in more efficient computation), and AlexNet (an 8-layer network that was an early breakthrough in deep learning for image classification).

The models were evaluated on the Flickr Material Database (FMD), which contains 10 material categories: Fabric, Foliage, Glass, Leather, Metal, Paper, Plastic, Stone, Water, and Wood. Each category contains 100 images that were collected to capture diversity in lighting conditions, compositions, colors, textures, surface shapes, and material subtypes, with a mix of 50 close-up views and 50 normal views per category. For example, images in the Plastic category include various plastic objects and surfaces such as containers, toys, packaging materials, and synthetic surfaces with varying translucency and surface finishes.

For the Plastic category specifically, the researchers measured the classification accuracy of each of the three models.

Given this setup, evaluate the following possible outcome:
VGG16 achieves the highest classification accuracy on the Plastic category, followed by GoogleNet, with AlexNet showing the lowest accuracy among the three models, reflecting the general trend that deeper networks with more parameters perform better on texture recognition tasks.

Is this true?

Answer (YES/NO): NO